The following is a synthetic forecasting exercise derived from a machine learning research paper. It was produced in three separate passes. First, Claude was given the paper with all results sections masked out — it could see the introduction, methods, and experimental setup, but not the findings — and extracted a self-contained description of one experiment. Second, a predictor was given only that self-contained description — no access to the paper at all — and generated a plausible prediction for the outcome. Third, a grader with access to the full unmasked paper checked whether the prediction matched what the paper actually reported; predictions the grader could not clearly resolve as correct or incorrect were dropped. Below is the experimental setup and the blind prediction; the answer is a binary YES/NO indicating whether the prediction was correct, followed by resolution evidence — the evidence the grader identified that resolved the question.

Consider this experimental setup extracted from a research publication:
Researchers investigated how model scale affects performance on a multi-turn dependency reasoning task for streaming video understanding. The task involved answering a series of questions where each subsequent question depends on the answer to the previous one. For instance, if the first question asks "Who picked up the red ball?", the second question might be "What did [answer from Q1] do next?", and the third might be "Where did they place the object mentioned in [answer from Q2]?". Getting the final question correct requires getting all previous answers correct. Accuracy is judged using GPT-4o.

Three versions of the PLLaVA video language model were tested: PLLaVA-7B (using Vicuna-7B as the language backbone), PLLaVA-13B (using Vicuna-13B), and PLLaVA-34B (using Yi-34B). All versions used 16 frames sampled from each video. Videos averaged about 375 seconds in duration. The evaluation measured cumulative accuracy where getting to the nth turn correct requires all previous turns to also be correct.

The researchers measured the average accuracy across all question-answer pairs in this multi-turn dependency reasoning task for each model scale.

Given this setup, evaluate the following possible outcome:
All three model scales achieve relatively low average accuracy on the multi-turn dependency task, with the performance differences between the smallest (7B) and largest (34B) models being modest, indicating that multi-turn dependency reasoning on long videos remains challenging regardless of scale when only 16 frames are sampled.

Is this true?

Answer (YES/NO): YES